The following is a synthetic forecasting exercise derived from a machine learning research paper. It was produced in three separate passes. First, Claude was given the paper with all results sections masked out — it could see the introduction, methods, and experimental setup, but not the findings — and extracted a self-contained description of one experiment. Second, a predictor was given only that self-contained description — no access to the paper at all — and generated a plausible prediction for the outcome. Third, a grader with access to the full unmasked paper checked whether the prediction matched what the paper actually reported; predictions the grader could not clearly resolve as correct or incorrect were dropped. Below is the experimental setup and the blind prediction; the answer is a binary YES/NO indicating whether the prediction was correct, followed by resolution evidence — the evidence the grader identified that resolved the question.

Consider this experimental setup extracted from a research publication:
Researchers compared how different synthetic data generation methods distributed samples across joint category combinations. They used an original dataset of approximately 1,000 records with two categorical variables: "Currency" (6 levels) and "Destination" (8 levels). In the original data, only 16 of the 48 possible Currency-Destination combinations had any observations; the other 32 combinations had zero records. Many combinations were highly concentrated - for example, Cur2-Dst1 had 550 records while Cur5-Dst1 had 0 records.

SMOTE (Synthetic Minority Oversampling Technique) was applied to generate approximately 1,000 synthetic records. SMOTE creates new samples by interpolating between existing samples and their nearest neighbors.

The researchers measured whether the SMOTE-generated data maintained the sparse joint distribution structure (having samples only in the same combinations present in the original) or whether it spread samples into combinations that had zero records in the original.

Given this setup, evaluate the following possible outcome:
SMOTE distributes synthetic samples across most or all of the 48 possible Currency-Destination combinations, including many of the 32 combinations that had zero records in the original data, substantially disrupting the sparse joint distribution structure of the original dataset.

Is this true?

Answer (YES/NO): NO